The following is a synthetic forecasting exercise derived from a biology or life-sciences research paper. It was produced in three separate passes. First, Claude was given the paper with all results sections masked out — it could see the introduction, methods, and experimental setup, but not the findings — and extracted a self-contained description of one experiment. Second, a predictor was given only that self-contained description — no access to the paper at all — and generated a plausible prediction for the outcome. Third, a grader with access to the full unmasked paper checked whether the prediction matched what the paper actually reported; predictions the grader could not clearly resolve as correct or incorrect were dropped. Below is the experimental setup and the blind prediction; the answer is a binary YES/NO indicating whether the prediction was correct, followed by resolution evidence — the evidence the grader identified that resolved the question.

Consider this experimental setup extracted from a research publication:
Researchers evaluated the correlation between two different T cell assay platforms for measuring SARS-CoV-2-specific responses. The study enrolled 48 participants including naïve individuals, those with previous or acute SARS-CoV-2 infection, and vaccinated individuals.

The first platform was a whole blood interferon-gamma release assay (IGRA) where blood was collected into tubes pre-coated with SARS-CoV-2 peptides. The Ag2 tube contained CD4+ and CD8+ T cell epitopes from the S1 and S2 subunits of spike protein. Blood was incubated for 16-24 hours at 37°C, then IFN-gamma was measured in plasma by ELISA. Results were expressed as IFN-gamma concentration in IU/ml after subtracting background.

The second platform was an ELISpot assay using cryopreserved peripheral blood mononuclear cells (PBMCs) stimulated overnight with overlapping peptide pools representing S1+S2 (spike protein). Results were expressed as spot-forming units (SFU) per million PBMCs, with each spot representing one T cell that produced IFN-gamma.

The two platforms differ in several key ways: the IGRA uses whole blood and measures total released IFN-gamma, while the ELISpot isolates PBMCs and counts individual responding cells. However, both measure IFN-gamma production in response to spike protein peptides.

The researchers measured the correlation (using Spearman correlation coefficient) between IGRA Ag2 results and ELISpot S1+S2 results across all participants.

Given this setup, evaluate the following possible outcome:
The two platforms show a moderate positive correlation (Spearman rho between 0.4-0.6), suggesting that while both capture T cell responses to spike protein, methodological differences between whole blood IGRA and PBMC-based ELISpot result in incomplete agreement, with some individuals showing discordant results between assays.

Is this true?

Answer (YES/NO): NO